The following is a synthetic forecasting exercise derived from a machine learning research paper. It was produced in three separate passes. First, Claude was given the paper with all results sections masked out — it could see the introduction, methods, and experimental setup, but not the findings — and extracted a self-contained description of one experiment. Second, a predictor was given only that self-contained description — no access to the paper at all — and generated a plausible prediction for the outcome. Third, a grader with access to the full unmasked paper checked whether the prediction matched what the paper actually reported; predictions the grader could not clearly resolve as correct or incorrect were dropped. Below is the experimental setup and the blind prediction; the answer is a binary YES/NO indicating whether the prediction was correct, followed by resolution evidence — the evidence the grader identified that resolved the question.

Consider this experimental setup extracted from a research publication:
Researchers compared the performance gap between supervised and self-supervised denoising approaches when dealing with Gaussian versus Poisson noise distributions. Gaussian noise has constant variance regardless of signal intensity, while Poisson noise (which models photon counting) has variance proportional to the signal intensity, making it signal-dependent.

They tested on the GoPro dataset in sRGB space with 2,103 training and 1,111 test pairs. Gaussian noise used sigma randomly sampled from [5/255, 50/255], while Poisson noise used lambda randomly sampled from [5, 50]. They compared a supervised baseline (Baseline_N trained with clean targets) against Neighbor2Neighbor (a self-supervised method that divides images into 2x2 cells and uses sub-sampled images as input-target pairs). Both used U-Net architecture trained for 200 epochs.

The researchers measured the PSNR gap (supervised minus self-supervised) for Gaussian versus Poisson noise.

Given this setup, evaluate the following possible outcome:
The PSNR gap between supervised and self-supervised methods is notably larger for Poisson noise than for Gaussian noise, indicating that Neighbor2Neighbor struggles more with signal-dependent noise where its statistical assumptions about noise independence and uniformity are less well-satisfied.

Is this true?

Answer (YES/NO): NO